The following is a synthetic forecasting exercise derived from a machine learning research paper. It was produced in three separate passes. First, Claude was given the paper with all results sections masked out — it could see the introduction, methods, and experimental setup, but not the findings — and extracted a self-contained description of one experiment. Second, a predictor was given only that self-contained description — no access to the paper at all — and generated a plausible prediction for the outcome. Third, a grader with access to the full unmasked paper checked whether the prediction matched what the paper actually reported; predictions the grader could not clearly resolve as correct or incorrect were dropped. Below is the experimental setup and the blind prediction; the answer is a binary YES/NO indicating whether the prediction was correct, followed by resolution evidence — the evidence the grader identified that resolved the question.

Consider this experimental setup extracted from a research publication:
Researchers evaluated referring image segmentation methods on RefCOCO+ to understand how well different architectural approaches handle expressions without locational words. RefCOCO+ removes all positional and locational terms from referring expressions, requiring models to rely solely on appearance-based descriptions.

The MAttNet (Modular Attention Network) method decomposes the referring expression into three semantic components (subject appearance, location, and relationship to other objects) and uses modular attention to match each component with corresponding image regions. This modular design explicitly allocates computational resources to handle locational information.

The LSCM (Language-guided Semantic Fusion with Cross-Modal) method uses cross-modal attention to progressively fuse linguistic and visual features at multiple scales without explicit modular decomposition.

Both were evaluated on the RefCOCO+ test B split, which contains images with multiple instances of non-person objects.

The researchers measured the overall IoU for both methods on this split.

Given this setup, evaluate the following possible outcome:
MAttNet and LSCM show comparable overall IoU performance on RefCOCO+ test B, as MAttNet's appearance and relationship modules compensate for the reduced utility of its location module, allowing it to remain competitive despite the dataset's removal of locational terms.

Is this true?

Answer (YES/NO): NO